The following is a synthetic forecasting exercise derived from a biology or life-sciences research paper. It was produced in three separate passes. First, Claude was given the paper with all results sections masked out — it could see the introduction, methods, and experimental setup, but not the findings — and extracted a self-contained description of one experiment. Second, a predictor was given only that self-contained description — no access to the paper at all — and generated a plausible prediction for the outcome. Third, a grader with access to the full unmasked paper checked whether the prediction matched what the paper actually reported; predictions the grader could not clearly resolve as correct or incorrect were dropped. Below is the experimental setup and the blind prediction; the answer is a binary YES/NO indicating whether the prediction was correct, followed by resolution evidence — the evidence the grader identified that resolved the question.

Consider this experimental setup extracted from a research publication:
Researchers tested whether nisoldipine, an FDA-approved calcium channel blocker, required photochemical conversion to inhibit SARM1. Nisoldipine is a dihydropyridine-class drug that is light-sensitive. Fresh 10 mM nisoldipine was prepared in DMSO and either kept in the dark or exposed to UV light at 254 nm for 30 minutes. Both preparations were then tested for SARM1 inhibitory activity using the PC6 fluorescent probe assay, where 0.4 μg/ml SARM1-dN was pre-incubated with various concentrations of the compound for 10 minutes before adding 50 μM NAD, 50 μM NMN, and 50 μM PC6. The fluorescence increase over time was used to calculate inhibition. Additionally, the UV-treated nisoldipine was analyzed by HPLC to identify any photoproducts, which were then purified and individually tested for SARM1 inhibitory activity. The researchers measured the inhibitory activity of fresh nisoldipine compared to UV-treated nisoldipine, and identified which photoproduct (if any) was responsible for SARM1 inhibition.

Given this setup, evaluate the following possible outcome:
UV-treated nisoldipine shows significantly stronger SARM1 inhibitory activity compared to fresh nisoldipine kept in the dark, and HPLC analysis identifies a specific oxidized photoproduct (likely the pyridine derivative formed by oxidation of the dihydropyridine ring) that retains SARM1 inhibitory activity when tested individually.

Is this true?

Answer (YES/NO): YES